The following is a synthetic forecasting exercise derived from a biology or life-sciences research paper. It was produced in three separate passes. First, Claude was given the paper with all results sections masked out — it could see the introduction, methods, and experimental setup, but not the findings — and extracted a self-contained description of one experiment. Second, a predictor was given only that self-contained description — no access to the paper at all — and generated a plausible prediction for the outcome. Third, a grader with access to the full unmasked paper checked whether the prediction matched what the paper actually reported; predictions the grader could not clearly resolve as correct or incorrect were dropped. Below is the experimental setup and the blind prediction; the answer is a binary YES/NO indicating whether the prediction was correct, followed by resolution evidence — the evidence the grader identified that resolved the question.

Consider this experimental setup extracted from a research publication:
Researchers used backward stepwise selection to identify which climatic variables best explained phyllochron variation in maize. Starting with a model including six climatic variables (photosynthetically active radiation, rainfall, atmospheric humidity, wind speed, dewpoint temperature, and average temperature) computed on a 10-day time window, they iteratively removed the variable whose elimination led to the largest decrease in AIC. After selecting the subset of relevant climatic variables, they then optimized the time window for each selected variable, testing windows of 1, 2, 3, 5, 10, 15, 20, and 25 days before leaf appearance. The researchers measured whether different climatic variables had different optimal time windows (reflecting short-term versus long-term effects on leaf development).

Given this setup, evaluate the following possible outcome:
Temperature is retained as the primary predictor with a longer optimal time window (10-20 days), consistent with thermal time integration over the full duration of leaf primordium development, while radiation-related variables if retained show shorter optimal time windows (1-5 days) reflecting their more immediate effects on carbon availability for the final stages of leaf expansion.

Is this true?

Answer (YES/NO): NO